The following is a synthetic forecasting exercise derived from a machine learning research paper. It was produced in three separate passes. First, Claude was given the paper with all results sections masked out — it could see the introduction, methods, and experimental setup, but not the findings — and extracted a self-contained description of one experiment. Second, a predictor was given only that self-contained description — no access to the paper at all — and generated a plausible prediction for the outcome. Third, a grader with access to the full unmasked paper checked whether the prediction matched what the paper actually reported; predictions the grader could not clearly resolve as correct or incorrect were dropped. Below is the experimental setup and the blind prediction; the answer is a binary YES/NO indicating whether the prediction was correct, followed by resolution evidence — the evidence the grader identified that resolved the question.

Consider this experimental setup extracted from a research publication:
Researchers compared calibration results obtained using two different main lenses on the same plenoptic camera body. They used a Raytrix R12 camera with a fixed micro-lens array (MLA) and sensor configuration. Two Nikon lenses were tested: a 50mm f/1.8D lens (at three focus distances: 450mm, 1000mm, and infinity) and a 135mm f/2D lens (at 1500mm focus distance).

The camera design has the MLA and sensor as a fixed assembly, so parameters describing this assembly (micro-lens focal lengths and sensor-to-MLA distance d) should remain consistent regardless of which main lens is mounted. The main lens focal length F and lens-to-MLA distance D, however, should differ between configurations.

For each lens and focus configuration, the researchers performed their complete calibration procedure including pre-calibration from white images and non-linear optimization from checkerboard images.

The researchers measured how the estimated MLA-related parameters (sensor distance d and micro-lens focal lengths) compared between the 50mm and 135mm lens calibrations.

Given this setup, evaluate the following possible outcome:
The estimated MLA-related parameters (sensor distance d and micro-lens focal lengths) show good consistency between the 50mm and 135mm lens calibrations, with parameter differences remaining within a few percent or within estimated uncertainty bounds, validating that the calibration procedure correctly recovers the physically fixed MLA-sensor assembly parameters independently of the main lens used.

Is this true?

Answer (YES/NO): NO